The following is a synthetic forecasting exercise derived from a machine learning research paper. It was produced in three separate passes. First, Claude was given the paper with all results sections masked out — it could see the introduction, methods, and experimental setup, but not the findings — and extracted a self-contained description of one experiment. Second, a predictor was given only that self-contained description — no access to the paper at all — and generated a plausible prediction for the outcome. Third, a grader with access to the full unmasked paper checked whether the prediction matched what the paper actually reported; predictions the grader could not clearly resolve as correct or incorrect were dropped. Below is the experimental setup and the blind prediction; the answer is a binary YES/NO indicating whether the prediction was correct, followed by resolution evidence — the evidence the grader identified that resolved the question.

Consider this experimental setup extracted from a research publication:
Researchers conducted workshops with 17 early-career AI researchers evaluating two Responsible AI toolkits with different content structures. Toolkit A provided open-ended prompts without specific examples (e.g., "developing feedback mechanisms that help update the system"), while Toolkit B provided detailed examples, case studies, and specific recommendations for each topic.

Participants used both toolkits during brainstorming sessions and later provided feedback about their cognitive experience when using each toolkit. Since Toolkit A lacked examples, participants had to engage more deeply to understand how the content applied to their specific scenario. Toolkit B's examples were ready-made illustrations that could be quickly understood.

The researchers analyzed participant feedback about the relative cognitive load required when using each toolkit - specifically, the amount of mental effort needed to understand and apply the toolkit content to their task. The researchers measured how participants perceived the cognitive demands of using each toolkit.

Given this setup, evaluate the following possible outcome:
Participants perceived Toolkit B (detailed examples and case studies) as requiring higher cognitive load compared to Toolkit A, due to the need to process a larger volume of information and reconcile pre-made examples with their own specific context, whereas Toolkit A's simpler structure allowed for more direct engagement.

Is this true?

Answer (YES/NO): NO